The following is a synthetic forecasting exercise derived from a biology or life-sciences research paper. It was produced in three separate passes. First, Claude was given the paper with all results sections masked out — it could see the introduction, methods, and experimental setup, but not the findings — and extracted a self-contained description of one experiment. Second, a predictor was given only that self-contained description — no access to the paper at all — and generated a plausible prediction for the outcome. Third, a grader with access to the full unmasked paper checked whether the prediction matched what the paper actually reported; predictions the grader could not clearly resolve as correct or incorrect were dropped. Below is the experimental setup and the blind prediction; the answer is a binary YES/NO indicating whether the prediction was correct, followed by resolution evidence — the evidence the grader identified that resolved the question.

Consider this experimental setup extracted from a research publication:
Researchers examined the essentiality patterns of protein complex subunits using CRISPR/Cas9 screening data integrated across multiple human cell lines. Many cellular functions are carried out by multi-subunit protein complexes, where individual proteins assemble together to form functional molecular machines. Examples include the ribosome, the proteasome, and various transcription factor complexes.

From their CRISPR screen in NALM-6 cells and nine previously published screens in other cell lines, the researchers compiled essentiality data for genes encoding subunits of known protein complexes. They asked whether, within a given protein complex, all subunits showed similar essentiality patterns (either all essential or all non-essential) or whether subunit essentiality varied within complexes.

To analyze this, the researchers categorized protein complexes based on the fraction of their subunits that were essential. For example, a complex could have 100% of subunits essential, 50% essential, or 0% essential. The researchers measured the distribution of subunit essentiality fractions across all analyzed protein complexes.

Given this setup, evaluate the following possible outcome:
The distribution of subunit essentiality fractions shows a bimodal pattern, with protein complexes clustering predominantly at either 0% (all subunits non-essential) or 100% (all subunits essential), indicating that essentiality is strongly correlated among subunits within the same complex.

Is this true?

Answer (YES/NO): NO